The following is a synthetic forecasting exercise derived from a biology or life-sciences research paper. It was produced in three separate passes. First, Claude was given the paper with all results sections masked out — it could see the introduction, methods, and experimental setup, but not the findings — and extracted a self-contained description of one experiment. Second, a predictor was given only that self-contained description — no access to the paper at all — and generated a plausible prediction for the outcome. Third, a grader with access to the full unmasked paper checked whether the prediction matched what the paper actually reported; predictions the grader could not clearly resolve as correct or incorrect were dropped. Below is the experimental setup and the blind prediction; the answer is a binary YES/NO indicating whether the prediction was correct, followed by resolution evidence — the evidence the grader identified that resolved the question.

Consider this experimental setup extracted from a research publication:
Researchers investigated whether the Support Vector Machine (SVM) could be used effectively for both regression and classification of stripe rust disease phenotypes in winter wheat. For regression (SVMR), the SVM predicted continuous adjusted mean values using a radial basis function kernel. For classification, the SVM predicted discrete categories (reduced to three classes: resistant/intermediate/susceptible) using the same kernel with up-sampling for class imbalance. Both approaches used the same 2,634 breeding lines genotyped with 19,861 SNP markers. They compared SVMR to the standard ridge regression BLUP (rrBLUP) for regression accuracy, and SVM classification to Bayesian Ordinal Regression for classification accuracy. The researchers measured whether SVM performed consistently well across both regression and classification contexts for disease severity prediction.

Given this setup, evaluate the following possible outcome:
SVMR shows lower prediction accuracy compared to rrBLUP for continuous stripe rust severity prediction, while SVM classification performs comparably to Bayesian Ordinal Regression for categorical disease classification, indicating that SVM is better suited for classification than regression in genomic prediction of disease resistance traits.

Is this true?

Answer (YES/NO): NO